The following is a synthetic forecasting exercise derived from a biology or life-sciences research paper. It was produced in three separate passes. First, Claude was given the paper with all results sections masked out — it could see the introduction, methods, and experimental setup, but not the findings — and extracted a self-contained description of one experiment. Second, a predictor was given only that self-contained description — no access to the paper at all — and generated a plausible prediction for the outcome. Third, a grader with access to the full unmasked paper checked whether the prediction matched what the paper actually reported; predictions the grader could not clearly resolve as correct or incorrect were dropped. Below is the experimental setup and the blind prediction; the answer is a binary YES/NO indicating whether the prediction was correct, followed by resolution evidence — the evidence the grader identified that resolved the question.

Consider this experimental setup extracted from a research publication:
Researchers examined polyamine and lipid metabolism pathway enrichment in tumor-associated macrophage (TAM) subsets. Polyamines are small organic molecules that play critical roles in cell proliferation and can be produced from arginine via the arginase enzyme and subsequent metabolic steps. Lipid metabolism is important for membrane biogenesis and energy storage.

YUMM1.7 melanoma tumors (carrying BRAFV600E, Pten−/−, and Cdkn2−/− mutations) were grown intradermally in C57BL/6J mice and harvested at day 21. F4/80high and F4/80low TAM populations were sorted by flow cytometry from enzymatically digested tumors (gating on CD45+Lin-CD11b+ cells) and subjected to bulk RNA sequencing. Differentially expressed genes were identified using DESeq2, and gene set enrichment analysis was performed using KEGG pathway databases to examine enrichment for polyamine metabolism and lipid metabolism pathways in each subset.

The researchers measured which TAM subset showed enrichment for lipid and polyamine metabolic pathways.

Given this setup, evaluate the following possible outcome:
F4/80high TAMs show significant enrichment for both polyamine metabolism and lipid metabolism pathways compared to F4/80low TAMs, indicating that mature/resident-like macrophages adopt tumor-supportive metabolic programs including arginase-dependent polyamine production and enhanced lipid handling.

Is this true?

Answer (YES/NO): NO